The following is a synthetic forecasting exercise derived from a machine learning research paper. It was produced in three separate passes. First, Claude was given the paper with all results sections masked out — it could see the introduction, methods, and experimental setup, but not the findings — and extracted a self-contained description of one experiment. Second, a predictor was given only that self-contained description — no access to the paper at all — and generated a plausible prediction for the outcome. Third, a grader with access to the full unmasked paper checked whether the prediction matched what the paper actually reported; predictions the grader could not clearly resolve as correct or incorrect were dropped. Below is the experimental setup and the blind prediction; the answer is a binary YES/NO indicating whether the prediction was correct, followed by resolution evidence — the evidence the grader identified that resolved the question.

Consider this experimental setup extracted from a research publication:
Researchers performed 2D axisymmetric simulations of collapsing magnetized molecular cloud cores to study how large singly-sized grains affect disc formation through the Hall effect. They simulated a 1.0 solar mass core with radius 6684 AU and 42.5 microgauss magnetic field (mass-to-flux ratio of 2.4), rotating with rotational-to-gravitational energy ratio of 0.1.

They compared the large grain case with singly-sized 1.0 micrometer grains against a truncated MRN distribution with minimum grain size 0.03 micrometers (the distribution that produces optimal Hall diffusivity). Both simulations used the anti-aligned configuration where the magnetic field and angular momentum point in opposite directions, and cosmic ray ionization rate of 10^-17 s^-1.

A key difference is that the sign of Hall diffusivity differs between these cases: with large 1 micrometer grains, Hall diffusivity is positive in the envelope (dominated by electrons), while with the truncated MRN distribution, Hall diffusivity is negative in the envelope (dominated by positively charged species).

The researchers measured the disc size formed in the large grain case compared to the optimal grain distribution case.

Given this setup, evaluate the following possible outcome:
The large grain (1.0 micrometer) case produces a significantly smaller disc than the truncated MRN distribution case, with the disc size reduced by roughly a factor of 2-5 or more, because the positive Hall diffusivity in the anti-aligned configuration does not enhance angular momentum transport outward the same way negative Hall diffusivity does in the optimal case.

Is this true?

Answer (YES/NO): YES